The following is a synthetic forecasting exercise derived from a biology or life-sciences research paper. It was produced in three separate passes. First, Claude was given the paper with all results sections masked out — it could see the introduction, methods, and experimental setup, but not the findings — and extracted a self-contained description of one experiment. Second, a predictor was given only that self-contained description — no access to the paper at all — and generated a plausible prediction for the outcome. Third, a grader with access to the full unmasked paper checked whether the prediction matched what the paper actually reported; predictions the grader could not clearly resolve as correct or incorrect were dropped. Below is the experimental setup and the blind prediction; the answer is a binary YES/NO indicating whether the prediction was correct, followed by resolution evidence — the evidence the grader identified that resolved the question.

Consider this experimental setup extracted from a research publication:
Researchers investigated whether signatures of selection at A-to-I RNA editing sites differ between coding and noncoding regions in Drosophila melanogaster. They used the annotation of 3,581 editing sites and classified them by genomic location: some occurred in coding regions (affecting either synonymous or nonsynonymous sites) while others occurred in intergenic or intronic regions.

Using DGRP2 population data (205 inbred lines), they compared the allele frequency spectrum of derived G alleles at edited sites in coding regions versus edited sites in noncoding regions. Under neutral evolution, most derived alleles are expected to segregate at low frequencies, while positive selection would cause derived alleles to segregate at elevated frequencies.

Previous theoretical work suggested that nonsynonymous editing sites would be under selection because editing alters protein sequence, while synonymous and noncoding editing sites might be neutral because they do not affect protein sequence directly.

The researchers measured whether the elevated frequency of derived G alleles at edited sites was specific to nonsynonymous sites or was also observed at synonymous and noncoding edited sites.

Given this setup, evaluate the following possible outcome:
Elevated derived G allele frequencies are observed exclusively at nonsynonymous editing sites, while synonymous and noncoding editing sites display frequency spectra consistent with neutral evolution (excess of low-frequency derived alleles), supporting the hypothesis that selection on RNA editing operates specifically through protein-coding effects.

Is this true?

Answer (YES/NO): NO